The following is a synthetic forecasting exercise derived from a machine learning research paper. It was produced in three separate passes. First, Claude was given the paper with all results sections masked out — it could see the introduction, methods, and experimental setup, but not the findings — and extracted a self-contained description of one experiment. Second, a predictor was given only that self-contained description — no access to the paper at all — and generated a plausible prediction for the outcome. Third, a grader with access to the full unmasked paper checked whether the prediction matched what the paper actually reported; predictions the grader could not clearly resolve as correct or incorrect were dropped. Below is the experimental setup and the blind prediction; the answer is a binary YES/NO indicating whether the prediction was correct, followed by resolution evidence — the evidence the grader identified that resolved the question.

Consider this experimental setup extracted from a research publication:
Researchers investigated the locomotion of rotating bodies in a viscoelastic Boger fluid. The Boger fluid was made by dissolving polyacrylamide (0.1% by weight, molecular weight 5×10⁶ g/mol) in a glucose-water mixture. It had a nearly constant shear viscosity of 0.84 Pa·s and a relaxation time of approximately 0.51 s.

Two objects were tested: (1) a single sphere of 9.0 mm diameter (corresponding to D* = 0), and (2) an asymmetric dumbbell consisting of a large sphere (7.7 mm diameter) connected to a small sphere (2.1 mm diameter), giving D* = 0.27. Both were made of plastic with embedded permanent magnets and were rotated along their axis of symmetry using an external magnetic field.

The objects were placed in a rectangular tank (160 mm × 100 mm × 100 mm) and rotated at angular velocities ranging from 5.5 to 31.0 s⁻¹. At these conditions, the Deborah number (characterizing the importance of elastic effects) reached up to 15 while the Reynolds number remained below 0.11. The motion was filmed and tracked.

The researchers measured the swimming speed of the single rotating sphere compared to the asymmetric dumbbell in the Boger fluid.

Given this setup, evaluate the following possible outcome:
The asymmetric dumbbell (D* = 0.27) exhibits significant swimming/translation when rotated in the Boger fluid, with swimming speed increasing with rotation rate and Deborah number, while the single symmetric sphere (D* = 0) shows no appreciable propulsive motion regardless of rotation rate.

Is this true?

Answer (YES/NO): YES